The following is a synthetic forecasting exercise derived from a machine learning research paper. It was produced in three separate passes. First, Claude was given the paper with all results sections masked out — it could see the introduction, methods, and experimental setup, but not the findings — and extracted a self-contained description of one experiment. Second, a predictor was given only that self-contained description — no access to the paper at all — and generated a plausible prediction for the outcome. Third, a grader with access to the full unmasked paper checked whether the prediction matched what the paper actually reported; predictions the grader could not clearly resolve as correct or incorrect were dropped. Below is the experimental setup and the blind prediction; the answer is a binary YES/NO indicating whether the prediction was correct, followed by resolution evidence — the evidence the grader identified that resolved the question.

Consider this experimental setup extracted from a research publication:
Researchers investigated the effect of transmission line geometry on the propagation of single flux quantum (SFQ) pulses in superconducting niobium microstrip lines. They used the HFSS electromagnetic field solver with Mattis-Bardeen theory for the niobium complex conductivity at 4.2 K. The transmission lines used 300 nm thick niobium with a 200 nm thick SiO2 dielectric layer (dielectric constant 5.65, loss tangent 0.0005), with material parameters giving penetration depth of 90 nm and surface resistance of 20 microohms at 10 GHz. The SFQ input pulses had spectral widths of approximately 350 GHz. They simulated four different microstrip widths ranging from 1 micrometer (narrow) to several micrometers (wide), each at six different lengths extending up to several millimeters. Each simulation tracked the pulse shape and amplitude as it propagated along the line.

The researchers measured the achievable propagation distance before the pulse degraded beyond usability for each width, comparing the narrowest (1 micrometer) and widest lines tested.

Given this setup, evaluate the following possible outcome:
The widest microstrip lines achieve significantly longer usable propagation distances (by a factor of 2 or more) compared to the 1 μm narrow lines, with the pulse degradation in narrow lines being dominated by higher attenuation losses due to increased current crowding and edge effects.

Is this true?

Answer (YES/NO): NO